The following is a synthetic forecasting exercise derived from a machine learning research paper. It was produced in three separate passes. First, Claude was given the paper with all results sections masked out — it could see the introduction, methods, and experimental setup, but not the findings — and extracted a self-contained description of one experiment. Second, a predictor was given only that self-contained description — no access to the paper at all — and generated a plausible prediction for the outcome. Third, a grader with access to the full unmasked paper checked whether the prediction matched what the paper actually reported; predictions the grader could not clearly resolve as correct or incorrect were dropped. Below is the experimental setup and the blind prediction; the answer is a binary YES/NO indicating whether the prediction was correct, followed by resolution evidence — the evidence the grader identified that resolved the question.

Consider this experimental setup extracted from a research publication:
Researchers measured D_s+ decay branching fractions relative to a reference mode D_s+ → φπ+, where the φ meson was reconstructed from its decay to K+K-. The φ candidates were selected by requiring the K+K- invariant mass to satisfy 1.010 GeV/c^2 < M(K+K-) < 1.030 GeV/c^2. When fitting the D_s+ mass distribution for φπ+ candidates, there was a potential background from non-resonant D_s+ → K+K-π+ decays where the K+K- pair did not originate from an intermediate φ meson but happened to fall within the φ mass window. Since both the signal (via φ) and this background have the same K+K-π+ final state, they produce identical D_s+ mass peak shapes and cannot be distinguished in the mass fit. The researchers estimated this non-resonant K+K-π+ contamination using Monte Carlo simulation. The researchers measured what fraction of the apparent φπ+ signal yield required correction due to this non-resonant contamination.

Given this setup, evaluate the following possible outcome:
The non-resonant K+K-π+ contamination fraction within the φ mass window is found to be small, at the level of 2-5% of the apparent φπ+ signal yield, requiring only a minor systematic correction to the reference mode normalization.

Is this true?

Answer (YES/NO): NO